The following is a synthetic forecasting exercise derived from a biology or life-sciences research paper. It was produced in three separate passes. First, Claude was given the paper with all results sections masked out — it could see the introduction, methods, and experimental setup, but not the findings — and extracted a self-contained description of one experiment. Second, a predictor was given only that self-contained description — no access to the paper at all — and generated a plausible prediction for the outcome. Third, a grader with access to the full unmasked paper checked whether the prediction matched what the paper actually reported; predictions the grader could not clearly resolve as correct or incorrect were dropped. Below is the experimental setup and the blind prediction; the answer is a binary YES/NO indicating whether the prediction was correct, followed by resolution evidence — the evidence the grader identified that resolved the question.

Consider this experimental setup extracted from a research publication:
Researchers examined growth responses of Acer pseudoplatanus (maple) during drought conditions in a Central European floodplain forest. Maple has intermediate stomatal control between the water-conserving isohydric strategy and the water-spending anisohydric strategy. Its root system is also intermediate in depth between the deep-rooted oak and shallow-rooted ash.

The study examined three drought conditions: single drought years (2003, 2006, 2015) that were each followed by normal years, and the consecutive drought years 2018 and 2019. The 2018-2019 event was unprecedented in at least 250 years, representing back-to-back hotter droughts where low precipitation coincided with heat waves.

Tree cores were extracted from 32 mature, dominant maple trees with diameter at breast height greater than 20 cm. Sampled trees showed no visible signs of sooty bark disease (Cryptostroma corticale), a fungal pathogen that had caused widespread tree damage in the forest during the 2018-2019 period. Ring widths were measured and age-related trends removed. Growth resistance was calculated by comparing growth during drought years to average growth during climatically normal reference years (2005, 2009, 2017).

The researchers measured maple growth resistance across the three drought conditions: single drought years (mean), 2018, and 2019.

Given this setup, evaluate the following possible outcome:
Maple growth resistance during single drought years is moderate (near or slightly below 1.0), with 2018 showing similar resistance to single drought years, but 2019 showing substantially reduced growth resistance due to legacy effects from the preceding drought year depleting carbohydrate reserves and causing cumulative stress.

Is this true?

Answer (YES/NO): NO